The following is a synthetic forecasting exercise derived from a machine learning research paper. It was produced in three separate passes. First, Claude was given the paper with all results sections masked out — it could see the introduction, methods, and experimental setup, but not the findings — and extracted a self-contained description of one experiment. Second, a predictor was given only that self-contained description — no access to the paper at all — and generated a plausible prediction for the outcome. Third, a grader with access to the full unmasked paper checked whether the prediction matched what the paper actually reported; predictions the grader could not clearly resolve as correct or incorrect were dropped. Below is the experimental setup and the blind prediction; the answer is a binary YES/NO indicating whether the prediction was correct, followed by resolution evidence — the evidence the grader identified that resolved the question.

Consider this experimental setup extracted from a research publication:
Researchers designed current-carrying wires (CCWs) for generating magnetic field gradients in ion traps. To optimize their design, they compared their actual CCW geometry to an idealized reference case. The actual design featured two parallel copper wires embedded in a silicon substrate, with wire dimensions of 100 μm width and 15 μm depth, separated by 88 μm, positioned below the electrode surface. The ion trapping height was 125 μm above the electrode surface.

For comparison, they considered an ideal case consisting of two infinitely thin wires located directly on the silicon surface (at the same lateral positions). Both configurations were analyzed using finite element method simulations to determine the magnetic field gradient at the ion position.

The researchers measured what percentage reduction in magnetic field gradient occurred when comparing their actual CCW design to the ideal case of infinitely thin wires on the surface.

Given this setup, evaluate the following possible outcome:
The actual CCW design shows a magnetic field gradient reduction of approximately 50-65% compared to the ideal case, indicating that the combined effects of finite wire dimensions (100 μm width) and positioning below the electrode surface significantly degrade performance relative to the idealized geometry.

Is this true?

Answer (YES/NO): NO